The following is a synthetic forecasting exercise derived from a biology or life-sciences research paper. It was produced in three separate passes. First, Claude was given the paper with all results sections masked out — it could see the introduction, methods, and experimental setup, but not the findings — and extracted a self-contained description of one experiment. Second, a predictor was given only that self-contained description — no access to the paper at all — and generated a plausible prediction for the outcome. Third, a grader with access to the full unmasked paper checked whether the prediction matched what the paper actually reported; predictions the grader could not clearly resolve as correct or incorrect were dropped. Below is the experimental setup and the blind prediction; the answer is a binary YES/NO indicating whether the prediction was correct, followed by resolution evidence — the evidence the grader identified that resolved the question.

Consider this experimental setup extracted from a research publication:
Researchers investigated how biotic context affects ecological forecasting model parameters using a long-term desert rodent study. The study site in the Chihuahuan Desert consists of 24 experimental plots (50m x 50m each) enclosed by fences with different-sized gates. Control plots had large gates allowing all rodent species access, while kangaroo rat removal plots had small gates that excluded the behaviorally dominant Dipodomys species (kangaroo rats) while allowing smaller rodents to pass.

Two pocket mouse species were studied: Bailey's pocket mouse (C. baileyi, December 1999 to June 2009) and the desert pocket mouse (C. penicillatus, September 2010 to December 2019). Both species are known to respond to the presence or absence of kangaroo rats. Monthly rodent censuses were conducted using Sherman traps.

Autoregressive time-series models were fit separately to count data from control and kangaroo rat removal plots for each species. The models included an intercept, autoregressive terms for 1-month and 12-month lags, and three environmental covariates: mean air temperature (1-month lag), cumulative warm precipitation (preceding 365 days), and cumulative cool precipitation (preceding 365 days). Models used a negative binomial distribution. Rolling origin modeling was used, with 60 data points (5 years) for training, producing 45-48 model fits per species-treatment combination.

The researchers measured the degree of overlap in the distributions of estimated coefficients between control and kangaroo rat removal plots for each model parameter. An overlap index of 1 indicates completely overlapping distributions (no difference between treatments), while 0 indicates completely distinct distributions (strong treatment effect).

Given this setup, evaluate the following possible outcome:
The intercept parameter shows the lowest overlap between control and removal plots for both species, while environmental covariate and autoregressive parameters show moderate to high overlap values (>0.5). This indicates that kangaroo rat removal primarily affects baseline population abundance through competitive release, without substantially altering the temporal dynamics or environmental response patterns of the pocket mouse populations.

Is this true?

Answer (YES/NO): NO